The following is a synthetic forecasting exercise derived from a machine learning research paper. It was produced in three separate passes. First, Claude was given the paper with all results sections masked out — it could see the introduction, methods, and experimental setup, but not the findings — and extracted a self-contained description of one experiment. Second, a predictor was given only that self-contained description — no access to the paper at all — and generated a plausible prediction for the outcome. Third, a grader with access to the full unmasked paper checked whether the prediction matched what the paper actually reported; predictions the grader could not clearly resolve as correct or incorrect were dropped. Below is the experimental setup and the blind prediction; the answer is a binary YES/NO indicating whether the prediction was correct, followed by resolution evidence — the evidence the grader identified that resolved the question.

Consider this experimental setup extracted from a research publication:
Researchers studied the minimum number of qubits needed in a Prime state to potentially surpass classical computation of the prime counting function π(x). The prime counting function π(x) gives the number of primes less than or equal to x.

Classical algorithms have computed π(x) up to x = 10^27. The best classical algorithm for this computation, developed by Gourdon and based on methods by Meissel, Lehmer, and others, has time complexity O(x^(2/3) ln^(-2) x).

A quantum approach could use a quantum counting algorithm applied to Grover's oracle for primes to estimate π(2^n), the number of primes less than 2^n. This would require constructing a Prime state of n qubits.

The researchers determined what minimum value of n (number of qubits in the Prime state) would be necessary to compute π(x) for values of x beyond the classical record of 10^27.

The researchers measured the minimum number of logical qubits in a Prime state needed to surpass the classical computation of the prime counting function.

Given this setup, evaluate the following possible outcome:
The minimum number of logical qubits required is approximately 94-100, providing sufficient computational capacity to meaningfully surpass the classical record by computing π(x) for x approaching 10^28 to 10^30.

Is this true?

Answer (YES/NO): NO